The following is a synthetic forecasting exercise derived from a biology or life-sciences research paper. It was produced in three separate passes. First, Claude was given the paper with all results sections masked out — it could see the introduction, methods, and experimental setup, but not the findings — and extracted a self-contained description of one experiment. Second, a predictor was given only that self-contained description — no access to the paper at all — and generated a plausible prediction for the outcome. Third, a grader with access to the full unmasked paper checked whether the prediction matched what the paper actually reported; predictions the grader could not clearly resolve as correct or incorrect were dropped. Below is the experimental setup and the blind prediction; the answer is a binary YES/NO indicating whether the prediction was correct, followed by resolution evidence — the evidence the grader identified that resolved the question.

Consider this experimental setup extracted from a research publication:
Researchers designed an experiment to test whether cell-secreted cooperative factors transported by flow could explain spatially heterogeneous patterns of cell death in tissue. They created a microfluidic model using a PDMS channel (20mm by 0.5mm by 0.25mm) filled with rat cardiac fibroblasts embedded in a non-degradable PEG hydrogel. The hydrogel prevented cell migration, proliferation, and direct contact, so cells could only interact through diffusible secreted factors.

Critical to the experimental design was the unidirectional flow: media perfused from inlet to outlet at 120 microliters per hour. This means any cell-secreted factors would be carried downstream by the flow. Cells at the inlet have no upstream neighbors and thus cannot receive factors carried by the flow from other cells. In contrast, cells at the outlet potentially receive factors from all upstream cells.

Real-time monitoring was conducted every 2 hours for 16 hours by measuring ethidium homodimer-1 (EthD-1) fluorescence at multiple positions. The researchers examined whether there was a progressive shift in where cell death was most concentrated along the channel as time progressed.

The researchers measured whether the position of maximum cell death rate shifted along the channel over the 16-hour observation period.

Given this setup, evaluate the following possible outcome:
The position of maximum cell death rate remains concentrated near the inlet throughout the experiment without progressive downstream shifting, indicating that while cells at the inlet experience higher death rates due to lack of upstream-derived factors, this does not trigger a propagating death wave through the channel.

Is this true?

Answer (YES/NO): NO